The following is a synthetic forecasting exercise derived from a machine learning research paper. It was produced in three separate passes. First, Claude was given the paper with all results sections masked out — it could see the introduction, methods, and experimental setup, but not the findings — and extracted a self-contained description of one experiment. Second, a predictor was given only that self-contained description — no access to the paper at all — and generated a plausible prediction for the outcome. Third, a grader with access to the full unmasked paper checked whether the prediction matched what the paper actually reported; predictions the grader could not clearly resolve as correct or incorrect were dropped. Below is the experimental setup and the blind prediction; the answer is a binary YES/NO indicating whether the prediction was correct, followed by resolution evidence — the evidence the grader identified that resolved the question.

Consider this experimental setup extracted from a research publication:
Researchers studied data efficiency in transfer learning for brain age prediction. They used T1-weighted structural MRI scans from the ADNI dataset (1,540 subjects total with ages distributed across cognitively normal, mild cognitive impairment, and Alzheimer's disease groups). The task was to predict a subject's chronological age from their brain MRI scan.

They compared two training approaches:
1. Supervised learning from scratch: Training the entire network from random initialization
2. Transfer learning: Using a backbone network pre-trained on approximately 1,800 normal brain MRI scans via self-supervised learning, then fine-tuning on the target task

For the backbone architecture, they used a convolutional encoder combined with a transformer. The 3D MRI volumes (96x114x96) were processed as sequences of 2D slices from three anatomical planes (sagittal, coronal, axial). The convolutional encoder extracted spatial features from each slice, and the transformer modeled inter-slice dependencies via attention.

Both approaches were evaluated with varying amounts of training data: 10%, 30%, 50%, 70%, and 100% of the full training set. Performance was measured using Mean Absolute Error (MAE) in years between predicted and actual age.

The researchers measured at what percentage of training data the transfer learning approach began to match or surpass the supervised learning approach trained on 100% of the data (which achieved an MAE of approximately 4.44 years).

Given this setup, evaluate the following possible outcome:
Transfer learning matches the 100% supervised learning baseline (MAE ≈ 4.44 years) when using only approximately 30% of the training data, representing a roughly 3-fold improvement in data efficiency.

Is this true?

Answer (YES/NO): YES